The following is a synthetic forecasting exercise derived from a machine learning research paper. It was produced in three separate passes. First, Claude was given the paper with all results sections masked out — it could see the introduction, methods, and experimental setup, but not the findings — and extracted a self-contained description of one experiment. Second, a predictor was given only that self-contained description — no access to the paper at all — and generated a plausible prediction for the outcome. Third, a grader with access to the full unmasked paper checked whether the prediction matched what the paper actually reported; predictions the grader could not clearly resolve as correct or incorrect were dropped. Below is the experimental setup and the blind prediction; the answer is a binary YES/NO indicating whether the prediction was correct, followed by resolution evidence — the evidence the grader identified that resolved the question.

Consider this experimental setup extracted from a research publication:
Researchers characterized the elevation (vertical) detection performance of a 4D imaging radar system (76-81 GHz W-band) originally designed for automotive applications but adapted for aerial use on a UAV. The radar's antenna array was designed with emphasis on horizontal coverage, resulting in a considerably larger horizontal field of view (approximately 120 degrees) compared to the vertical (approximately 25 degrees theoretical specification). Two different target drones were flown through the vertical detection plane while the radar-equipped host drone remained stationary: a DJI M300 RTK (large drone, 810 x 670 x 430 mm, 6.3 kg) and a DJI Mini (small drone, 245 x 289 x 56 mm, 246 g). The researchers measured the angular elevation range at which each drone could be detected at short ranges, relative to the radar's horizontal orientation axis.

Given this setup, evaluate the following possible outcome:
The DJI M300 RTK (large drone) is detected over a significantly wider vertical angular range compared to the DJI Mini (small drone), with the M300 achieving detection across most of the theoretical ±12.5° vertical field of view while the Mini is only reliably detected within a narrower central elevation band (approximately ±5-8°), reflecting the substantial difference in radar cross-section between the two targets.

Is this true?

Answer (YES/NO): NO